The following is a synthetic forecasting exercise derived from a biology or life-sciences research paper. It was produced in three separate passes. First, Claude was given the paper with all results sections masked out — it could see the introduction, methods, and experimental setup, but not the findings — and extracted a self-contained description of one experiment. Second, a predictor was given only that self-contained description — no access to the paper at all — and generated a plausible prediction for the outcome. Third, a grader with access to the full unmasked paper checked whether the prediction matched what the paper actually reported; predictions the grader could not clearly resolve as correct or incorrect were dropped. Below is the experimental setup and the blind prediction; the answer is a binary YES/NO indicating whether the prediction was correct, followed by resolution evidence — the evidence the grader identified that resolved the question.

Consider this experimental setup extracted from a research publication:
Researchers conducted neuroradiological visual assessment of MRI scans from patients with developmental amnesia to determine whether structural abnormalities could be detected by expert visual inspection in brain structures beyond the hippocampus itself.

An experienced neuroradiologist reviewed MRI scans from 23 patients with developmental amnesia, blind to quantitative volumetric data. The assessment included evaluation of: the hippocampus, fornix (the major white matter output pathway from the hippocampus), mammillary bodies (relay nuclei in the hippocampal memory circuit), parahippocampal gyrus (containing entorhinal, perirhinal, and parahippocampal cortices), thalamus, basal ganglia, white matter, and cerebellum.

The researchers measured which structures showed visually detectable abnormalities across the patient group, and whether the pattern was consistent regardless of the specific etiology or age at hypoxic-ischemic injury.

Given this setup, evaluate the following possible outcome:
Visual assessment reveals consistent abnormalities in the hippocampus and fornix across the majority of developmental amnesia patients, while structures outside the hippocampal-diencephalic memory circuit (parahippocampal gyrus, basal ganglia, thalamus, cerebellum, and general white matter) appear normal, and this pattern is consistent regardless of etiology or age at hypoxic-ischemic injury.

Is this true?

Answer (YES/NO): NO